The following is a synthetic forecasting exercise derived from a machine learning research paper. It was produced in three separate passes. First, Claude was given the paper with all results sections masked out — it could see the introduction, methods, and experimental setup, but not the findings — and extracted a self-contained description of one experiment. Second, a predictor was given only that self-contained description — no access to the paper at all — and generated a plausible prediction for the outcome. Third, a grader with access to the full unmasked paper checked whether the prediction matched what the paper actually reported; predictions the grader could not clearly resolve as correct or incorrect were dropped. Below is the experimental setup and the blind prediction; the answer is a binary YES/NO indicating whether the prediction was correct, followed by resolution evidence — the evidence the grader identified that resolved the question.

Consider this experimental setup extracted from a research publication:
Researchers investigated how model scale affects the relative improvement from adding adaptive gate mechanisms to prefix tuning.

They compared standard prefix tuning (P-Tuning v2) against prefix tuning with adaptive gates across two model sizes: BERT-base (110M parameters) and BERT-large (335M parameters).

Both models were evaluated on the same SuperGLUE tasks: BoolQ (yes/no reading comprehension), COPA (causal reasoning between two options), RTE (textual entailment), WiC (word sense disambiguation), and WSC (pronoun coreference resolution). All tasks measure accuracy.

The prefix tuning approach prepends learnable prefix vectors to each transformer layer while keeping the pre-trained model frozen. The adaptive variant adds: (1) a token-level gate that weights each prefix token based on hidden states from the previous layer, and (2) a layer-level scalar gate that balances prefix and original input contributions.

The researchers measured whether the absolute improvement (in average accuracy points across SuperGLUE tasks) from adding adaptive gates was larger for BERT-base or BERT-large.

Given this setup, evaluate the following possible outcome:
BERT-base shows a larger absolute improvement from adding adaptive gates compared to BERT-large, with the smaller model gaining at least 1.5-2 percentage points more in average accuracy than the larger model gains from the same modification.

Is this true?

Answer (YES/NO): NO